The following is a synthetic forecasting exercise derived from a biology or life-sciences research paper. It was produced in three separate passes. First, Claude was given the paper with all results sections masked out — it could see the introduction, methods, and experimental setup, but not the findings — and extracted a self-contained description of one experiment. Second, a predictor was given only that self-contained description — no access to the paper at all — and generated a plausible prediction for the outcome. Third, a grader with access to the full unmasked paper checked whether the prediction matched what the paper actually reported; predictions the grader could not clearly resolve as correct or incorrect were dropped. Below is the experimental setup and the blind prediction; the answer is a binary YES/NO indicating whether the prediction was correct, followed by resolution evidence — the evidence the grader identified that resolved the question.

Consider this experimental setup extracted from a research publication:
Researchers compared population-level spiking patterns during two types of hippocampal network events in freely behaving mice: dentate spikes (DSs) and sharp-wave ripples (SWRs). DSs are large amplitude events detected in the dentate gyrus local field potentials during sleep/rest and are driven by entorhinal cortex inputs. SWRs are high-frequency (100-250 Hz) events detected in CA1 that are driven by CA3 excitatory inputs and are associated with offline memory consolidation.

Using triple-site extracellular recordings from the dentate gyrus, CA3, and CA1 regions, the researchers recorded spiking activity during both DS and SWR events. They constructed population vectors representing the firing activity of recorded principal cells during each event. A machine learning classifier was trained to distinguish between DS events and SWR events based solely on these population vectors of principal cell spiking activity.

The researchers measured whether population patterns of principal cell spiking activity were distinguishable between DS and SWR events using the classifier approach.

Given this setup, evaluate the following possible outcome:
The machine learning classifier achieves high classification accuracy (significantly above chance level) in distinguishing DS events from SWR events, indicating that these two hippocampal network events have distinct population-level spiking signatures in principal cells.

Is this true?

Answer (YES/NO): YES